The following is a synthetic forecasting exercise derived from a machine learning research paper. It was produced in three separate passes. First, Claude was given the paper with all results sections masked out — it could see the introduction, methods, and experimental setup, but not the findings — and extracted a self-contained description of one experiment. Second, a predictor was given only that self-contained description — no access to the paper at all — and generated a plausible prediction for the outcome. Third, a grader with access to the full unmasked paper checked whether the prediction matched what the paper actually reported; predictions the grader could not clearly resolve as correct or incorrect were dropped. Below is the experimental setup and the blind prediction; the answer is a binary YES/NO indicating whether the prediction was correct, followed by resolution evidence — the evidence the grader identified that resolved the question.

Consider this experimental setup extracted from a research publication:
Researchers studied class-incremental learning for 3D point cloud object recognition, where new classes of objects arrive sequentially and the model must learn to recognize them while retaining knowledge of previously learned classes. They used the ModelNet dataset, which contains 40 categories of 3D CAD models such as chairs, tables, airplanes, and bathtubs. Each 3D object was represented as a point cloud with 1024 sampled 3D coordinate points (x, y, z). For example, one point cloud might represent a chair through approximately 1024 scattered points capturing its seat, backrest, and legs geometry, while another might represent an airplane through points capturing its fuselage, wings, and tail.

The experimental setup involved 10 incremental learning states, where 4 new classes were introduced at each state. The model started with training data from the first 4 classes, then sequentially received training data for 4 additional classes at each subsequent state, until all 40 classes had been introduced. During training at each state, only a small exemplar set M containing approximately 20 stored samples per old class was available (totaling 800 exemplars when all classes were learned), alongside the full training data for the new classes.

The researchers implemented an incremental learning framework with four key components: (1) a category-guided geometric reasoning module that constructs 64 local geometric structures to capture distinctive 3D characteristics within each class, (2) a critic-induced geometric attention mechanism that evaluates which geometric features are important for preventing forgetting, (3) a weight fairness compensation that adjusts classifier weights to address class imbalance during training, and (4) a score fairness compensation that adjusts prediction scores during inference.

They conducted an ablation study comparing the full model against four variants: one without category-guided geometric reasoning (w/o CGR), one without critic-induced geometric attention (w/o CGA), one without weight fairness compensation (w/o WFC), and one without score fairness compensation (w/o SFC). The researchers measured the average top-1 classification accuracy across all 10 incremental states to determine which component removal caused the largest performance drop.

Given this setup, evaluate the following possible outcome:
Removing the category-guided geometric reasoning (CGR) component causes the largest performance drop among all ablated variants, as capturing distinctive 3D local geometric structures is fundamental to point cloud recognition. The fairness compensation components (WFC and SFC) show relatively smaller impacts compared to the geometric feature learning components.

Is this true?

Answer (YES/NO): YES